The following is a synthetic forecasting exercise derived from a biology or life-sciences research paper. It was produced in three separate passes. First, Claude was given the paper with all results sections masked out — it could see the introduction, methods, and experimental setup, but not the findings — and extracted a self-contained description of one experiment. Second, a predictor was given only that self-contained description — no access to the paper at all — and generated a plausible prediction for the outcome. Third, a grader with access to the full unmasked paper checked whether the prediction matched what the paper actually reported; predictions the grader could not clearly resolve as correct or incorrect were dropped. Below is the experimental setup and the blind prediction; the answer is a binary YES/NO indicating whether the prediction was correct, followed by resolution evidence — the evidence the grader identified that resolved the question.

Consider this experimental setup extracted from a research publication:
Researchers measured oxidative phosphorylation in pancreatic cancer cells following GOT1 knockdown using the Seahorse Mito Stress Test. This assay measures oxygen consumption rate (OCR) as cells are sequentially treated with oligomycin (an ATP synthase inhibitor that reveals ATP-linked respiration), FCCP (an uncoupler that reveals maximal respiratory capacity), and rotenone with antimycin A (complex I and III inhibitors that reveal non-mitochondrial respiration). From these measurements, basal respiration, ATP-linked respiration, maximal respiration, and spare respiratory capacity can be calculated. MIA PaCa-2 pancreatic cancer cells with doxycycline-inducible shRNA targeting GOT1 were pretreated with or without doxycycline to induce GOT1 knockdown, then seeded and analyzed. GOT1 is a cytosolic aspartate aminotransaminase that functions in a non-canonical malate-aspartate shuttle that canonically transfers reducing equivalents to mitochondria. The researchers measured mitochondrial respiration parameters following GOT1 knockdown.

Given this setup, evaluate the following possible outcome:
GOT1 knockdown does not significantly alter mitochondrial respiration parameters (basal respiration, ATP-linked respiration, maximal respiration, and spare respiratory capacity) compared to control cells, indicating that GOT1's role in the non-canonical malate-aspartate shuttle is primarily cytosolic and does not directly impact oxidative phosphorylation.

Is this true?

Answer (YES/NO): NO